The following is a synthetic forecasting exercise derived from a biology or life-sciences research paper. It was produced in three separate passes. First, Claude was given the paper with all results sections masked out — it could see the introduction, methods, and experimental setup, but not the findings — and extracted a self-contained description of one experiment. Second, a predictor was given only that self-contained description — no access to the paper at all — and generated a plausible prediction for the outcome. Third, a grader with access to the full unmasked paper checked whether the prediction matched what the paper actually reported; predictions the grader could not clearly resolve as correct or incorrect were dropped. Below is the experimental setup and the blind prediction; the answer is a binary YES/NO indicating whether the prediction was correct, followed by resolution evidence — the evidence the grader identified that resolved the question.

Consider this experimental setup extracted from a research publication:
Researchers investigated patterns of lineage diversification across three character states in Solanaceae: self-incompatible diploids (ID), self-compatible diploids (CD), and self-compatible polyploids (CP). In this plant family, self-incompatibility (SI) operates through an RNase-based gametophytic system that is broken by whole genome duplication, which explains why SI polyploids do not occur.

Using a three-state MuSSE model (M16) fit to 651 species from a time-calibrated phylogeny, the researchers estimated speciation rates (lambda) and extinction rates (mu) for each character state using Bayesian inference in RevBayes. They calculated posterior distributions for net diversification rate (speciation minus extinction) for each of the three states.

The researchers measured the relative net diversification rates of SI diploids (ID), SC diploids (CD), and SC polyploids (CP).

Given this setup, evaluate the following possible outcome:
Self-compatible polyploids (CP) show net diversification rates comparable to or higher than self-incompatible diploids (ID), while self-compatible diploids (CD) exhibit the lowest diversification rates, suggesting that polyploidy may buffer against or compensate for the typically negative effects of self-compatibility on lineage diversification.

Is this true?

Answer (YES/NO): NO